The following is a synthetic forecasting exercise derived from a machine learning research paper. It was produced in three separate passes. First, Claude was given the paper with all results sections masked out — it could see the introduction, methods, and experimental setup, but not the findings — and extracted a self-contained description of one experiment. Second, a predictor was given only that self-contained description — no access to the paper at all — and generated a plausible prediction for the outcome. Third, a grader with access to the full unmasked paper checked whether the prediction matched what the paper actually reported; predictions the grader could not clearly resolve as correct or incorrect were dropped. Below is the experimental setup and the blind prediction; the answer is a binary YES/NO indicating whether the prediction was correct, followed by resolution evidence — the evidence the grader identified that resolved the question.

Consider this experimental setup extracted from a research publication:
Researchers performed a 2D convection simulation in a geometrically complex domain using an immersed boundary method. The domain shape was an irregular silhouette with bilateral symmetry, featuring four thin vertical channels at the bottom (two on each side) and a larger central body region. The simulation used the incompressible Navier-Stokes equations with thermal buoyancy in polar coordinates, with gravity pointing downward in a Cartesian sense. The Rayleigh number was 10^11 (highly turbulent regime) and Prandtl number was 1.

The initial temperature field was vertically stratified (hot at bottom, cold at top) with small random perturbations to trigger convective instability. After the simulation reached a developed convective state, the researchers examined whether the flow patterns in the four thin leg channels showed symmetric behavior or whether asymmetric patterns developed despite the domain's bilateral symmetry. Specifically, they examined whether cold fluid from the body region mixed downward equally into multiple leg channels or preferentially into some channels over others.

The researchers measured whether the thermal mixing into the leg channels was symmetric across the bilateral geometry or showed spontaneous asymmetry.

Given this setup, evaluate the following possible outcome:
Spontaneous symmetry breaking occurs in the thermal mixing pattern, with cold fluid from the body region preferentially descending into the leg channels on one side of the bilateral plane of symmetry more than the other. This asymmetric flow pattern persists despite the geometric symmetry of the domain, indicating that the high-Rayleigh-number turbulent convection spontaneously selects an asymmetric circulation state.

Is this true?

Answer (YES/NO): YES